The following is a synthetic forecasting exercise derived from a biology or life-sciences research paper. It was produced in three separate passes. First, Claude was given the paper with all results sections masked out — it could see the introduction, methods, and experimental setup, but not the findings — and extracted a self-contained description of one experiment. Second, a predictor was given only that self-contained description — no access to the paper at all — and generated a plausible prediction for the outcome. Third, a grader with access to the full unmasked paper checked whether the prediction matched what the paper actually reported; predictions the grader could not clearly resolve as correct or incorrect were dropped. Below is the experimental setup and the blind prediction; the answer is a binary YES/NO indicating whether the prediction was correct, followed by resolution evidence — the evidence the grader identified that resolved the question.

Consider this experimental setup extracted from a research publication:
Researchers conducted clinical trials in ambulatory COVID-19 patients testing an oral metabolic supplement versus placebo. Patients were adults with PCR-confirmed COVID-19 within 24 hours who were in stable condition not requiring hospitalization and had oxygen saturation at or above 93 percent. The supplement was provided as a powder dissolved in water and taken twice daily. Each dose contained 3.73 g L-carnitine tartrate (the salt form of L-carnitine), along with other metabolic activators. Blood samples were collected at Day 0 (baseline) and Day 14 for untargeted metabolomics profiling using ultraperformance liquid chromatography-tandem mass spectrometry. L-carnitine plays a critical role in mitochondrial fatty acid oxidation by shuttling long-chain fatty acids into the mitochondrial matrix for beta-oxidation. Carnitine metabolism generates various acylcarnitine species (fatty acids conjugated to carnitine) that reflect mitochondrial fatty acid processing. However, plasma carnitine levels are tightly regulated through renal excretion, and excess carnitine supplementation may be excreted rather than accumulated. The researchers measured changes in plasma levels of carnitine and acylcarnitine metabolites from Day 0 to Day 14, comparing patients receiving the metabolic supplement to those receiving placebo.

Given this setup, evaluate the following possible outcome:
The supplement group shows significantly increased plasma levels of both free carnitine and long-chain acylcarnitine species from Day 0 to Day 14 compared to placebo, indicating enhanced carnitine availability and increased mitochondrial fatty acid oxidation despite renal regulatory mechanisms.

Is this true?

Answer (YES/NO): YES